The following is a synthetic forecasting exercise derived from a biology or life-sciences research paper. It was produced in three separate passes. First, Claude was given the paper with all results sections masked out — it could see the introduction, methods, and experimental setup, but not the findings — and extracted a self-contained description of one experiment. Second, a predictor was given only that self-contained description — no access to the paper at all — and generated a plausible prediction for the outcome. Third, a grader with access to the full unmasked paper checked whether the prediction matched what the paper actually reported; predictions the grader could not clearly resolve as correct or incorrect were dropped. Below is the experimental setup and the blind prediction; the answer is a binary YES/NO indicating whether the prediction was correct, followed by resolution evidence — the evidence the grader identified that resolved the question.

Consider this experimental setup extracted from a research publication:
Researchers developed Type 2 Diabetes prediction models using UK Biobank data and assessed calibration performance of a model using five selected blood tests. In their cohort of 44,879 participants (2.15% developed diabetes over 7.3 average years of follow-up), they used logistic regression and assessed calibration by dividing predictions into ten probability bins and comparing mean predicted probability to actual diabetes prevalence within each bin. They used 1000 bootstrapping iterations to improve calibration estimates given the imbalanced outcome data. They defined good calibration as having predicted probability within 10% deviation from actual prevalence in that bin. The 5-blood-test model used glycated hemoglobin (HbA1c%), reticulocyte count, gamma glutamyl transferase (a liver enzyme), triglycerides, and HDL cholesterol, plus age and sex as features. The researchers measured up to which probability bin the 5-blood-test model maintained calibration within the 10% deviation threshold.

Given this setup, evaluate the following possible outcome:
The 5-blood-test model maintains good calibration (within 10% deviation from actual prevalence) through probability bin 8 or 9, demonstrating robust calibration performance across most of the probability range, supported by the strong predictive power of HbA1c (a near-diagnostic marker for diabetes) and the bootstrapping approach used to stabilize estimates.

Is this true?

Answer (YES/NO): NO